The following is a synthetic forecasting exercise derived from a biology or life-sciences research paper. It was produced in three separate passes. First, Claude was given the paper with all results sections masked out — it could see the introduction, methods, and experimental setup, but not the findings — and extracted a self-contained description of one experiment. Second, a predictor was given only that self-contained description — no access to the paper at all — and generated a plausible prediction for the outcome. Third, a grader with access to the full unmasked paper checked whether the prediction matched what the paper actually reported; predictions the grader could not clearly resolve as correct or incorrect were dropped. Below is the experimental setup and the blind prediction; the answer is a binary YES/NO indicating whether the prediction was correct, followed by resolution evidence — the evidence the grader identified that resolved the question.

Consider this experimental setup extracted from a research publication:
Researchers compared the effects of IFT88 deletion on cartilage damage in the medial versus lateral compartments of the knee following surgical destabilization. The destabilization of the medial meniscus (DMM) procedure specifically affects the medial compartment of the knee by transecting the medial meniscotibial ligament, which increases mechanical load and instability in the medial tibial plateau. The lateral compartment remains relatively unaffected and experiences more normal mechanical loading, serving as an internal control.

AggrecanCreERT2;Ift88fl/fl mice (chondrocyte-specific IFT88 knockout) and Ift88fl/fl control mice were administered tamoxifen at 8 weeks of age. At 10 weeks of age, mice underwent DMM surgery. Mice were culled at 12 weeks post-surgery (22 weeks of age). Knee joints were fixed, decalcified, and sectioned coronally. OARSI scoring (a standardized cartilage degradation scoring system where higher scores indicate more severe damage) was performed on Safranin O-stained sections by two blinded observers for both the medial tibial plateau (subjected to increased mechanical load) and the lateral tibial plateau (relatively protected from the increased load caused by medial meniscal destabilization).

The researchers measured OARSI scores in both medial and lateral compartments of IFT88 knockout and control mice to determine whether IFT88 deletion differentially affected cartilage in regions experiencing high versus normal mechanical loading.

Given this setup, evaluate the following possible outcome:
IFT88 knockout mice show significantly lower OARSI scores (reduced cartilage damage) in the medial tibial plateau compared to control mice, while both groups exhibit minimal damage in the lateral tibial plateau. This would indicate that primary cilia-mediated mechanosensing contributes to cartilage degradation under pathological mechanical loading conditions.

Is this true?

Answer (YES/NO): NO